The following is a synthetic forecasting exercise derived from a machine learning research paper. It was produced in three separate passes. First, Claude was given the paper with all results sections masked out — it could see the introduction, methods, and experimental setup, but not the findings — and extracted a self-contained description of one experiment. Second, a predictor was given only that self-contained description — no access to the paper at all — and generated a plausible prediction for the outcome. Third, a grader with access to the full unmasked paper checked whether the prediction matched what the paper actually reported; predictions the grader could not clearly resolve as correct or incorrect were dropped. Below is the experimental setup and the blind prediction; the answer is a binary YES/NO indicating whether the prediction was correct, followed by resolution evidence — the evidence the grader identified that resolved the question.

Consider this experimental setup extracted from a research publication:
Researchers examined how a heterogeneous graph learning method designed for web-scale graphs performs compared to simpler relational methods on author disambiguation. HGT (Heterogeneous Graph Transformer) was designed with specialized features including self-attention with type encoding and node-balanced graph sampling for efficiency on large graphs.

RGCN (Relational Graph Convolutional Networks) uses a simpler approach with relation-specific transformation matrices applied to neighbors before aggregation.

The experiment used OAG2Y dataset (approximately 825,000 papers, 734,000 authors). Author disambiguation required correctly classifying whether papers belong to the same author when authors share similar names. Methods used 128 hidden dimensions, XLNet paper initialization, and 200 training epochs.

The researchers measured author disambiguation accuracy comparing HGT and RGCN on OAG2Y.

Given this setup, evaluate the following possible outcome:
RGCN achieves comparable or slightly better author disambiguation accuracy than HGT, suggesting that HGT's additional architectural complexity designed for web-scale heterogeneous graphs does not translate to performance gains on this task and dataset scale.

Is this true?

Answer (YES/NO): NO